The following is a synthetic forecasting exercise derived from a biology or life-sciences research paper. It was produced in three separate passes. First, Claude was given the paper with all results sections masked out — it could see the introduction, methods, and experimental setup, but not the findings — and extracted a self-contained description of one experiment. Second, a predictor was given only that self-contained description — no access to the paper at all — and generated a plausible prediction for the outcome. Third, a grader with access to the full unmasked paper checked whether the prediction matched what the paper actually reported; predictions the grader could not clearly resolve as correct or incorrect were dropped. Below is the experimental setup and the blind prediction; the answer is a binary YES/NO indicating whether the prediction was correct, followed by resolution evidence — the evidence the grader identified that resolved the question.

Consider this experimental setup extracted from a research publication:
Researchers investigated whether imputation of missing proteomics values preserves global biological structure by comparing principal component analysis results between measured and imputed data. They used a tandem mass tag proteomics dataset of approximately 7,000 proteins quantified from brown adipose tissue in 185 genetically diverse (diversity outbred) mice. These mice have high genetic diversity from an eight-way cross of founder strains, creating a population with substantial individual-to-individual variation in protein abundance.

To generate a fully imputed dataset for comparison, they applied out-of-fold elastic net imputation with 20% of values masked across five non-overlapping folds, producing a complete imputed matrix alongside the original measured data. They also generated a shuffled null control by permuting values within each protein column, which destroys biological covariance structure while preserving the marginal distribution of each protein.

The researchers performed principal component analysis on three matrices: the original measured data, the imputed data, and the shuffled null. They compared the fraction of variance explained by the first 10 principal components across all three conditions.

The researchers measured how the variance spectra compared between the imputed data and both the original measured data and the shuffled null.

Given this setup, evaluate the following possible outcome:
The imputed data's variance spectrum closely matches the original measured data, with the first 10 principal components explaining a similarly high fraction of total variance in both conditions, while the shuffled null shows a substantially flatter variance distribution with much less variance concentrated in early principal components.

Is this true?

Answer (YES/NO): NO